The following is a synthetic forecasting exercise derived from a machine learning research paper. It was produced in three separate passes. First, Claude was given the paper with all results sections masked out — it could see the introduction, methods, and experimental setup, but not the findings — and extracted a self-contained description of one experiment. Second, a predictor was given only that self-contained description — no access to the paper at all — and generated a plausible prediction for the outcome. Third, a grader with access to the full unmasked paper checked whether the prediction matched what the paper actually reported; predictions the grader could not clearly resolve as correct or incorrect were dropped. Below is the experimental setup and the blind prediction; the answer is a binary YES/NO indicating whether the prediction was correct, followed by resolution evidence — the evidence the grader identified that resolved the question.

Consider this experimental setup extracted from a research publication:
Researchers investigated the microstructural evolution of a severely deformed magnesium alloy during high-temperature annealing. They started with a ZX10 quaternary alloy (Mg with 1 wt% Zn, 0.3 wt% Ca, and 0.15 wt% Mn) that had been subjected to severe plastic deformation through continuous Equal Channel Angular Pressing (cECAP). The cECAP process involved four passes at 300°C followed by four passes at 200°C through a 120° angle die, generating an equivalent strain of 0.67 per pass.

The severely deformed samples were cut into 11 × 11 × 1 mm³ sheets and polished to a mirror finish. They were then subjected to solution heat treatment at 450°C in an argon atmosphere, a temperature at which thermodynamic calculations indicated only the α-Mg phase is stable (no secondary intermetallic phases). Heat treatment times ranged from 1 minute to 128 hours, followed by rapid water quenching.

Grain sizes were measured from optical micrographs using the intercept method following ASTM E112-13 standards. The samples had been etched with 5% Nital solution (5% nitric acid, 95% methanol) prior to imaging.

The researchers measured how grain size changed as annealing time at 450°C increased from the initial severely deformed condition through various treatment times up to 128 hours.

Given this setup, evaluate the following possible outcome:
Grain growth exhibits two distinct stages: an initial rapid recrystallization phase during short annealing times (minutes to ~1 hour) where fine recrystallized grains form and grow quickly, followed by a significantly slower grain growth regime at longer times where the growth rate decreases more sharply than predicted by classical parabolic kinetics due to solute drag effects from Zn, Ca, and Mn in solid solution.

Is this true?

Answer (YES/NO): NO